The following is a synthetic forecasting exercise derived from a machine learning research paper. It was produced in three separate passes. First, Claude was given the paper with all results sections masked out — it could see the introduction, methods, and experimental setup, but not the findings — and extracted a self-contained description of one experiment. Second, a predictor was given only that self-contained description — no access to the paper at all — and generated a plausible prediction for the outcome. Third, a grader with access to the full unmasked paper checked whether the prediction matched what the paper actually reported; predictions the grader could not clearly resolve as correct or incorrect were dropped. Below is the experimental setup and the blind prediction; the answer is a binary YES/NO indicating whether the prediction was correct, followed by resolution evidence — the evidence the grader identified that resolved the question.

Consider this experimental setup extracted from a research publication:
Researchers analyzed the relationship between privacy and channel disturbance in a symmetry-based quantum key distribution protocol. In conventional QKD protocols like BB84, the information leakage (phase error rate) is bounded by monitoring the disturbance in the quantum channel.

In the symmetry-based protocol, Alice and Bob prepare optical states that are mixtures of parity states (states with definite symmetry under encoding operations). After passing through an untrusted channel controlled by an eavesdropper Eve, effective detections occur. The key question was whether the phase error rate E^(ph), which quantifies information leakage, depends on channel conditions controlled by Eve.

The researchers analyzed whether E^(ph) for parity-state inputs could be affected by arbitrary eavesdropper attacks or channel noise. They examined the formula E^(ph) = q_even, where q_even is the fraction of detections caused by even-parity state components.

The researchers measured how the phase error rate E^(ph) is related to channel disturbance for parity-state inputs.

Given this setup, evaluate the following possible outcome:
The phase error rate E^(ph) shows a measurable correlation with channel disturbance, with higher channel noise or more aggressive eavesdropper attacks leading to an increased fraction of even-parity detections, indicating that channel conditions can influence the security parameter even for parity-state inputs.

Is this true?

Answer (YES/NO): NO